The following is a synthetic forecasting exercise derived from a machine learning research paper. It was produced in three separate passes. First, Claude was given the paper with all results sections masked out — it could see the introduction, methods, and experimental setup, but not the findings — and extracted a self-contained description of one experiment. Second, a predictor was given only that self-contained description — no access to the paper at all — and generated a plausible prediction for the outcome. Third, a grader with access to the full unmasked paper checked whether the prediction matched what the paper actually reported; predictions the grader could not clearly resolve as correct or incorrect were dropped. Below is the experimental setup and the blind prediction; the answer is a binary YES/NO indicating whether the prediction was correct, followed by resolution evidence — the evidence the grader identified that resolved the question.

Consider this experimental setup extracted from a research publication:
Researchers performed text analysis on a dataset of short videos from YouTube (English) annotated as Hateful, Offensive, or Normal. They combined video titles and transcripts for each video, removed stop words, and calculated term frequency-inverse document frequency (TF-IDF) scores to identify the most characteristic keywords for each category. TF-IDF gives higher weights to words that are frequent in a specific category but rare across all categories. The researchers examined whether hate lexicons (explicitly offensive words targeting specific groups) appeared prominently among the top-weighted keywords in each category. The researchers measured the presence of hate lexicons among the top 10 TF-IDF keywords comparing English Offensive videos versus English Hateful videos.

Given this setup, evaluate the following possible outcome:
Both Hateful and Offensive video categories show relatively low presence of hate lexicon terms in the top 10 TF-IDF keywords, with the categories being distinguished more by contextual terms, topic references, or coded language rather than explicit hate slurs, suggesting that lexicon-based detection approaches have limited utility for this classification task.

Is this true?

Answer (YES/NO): NO